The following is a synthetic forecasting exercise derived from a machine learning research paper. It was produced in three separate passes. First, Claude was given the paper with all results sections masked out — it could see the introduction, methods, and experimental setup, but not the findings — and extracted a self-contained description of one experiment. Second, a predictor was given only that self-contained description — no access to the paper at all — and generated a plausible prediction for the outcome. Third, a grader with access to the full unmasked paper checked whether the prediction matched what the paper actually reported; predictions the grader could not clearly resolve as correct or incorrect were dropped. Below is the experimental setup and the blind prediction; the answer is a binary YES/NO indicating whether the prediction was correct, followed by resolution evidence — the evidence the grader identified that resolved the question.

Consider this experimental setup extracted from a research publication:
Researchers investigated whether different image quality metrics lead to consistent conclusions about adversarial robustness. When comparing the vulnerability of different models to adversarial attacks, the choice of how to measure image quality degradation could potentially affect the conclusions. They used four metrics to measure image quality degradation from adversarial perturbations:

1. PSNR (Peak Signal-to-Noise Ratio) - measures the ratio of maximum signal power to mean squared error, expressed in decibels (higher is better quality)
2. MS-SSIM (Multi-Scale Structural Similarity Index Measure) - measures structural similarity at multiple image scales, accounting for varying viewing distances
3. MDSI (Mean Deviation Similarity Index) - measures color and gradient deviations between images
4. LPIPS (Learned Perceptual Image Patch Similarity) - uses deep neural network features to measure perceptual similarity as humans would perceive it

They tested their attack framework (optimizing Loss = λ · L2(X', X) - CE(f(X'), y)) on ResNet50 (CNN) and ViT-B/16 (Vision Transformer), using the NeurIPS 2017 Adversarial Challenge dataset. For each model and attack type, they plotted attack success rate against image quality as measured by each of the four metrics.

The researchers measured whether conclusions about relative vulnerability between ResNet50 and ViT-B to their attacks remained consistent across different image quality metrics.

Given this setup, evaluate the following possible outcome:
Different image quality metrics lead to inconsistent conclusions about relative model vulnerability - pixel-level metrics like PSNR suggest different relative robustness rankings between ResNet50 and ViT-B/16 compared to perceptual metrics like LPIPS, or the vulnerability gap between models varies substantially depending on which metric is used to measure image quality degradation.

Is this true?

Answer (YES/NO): NO